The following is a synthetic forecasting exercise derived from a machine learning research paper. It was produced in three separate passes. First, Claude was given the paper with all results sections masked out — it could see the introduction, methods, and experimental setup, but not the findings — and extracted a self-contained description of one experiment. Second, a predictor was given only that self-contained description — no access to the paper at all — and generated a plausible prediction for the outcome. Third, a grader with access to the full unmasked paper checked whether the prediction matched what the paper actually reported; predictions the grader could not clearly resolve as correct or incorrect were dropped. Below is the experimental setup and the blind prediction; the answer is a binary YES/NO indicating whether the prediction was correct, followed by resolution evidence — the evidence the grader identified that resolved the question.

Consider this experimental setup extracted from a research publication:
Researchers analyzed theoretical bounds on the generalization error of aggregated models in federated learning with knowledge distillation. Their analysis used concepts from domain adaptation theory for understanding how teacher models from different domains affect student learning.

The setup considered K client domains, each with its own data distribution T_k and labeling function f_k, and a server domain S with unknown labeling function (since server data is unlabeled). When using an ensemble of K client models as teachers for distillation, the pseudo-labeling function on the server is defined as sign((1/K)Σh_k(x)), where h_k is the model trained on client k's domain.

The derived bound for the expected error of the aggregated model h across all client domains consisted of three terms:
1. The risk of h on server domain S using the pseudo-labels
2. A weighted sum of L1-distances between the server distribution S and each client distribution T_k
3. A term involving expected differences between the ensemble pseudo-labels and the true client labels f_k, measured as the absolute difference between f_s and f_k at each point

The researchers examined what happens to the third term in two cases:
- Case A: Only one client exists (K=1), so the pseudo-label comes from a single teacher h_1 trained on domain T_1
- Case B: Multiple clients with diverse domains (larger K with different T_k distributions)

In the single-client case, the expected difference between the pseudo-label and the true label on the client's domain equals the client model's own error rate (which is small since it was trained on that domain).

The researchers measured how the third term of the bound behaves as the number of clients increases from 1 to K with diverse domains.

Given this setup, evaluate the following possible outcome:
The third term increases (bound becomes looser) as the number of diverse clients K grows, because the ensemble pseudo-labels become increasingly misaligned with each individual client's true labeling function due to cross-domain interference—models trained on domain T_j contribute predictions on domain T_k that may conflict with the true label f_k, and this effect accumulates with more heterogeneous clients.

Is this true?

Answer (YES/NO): YES